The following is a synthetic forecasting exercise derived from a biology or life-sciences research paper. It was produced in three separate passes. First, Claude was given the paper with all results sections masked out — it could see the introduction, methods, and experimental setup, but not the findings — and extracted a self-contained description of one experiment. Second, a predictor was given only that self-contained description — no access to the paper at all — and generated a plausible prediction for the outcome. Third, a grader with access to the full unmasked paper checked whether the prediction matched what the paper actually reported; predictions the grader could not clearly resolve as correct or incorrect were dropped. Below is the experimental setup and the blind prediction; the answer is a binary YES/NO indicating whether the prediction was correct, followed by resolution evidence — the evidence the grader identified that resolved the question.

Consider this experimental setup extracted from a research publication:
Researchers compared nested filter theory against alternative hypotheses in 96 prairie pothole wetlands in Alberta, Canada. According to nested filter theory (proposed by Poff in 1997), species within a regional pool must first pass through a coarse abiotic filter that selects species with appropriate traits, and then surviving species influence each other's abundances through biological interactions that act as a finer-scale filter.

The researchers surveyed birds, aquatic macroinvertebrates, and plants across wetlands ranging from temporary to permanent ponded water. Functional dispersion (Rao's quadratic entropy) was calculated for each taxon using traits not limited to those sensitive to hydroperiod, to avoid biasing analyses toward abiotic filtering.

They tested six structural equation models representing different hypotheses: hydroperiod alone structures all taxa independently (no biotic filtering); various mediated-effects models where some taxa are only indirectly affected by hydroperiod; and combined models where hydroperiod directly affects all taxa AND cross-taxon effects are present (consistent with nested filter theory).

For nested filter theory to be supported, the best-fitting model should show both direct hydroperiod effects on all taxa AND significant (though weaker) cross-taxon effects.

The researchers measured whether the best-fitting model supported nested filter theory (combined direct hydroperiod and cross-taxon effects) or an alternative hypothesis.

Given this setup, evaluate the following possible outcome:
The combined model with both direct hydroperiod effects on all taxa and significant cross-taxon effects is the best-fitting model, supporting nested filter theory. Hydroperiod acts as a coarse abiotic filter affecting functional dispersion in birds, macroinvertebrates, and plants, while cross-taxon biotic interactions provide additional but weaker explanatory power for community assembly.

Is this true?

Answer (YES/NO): YES